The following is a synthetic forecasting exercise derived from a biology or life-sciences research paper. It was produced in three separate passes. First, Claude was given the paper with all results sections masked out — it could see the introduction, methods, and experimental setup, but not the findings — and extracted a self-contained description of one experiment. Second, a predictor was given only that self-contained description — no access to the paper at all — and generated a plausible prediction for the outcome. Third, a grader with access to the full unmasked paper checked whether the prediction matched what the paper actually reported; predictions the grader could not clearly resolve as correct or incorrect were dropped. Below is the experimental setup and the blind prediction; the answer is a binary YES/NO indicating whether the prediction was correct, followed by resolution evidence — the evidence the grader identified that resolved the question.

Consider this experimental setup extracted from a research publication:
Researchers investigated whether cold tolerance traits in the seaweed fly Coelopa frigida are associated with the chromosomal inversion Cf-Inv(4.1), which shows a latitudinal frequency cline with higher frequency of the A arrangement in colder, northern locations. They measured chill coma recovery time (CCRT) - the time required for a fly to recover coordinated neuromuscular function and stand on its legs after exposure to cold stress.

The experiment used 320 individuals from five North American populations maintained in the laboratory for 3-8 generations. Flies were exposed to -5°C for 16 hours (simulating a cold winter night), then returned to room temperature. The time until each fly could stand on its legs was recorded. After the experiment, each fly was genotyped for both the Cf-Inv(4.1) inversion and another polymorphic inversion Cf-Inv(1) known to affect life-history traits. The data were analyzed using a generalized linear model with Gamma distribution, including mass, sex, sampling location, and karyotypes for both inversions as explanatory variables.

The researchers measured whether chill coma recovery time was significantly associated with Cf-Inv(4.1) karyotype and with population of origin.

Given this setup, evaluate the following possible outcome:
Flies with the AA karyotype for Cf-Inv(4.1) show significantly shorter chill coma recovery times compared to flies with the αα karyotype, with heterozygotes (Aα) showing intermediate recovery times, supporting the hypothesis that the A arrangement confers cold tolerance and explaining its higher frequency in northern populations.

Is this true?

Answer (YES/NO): NO